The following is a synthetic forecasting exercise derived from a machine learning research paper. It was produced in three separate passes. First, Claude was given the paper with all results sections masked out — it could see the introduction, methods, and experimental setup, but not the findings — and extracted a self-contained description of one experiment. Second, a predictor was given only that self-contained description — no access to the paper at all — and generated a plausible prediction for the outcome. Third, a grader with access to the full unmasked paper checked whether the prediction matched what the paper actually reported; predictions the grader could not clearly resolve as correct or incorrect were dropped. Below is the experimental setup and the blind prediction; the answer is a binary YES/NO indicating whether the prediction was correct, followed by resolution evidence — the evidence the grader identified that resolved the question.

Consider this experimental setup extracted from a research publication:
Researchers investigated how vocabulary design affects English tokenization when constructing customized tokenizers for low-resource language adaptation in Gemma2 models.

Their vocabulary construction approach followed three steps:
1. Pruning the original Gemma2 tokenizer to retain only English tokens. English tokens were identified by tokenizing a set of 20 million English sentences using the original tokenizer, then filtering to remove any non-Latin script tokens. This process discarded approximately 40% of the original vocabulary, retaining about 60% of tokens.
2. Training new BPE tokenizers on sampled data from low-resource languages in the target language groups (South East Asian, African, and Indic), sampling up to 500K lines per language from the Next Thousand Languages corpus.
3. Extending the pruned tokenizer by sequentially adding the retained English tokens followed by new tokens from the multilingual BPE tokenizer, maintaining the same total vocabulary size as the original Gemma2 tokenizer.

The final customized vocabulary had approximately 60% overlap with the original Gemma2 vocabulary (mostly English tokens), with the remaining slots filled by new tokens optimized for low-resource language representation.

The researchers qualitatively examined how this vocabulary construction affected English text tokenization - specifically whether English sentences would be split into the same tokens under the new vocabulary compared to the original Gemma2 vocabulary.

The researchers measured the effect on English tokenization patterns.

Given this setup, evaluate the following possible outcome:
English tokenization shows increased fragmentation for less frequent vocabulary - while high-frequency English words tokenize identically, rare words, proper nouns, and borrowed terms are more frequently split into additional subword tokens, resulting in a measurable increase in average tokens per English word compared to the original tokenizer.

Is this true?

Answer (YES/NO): NO